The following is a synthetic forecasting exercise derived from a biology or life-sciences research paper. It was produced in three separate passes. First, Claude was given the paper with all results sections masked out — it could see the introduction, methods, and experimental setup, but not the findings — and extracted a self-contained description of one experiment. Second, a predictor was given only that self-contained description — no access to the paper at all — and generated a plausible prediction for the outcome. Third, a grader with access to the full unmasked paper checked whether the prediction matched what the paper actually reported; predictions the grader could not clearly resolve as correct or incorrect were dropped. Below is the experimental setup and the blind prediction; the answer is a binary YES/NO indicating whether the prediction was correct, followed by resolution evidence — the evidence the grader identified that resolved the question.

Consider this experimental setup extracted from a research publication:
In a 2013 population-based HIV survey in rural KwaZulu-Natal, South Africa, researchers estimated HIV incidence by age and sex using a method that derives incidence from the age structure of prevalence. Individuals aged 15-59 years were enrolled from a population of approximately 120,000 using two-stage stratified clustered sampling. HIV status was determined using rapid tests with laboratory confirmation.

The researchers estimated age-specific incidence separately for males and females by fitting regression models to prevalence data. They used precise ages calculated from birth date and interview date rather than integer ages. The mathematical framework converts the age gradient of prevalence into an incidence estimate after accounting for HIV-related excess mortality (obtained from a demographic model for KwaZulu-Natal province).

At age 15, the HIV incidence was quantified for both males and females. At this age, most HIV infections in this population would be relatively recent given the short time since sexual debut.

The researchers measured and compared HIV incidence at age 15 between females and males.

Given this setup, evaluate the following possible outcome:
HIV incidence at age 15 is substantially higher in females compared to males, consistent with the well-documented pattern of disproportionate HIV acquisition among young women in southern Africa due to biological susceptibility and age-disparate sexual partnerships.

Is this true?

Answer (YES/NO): YES